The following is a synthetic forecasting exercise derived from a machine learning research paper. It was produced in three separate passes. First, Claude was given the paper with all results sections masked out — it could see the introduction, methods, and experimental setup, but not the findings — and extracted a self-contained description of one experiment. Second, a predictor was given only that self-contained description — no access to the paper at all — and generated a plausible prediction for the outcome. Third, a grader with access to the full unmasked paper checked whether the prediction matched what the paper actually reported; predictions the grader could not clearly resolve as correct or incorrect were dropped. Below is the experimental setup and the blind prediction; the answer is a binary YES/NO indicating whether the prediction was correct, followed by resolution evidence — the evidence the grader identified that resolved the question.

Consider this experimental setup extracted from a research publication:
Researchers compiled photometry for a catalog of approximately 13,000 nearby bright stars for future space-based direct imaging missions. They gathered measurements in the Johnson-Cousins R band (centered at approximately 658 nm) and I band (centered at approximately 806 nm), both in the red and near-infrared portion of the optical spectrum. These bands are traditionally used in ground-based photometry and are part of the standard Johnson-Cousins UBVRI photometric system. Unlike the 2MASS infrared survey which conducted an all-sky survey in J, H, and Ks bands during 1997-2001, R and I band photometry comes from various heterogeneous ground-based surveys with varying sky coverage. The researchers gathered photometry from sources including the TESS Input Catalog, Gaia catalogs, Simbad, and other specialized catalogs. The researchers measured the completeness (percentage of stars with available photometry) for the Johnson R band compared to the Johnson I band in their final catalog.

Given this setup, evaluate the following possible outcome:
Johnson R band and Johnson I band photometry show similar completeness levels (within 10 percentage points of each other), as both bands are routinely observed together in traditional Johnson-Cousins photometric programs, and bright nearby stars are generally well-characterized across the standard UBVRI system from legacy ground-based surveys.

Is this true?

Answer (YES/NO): NO